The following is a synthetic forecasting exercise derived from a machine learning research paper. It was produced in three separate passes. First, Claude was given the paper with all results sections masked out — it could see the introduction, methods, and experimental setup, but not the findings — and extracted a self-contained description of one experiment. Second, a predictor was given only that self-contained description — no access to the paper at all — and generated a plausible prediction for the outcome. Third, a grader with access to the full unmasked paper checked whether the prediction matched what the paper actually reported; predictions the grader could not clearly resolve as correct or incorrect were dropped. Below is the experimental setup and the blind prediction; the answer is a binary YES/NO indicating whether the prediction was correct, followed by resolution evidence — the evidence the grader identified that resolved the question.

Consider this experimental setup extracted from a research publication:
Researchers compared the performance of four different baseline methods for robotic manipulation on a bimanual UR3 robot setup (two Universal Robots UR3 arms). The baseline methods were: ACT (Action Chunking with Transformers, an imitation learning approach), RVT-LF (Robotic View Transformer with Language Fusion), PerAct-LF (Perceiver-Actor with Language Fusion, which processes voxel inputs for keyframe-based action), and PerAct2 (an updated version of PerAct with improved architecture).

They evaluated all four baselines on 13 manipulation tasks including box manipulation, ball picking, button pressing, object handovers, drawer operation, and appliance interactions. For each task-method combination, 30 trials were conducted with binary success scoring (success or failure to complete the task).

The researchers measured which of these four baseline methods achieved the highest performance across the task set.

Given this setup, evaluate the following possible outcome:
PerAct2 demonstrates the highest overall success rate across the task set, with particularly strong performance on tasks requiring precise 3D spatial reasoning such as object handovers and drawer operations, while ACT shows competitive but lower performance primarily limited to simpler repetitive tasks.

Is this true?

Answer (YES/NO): NO